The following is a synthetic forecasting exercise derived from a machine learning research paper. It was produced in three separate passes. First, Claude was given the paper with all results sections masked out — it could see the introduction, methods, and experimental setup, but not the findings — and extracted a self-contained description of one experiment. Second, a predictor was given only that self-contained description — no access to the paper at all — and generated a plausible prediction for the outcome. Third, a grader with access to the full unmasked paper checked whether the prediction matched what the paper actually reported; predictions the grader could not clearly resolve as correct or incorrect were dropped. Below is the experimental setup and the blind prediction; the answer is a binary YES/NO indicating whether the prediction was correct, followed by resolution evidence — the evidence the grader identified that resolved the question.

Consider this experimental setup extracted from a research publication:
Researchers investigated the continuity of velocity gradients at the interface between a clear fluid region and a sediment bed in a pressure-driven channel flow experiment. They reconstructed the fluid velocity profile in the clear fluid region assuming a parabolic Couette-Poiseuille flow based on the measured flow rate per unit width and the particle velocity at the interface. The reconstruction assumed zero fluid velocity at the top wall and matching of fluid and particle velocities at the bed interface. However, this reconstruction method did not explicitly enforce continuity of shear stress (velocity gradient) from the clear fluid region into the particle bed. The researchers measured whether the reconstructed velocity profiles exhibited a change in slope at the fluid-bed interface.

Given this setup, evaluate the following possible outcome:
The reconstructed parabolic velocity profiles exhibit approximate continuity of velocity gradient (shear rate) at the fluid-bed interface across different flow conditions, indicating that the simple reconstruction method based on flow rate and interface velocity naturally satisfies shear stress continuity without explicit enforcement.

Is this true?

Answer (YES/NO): NO